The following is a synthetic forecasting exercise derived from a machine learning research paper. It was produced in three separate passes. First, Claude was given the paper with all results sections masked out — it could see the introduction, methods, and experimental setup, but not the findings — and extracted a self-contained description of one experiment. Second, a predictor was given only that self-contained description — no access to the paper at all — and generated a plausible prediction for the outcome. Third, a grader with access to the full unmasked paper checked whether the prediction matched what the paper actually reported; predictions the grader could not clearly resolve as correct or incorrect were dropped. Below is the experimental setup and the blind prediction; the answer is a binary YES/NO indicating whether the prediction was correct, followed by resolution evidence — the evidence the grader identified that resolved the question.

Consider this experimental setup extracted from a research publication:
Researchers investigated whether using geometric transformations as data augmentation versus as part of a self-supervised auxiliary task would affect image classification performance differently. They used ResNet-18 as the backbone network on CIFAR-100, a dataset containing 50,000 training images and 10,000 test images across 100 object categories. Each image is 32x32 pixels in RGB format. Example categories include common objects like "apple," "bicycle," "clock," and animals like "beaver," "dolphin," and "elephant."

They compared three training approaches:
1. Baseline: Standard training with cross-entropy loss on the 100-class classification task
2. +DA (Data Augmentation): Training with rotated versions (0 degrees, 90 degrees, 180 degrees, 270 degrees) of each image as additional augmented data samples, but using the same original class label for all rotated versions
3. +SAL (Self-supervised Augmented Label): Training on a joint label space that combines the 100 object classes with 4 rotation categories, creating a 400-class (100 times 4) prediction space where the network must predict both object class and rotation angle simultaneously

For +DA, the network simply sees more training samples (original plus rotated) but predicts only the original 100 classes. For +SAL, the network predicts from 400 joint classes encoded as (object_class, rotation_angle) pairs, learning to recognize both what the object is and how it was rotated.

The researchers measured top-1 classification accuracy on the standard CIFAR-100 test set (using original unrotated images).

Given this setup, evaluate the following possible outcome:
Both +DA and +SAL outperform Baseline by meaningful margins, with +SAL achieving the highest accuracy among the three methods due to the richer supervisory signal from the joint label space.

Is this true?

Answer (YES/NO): NO